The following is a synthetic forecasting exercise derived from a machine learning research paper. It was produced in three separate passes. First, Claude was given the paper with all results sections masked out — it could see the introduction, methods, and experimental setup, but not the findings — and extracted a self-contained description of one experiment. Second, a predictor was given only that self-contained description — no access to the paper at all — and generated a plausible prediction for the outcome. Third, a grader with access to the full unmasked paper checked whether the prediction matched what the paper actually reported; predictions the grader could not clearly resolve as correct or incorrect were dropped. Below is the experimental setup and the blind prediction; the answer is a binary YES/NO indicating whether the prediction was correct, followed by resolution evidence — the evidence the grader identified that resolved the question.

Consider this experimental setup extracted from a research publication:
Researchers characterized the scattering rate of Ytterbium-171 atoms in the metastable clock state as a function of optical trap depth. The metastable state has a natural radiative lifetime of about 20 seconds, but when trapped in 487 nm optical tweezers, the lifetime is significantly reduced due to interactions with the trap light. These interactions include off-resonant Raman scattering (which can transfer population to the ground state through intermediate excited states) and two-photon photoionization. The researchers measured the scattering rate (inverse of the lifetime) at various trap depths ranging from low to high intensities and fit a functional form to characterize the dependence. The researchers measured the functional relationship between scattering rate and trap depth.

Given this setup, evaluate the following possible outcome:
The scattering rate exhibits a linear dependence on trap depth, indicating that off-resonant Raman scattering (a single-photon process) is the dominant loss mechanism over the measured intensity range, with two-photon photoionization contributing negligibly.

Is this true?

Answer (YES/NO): NO